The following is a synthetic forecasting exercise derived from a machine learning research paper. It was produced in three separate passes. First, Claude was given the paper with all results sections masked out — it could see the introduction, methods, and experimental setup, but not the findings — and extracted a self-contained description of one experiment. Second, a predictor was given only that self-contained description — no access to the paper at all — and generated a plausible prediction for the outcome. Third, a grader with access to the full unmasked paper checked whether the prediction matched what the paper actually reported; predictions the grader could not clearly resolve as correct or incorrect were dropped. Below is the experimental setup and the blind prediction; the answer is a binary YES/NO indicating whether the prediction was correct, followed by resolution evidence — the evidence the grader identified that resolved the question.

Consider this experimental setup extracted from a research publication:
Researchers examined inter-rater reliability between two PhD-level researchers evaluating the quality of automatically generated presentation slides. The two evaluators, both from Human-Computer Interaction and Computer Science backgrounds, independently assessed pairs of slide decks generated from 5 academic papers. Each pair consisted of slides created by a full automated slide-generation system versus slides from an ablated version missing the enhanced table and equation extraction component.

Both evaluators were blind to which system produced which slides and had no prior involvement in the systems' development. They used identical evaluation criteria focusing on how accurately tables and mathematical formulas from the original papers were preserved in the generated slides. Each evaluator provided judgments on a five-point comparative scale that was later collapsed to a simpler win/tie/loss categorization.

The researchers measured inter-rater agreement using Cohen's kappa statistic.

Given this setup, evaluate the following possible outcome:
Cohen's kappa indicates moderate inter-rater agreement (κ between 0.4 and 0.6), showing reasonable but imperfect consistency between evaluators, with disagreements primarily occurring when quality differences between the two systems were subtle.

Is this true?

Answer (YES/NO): NO